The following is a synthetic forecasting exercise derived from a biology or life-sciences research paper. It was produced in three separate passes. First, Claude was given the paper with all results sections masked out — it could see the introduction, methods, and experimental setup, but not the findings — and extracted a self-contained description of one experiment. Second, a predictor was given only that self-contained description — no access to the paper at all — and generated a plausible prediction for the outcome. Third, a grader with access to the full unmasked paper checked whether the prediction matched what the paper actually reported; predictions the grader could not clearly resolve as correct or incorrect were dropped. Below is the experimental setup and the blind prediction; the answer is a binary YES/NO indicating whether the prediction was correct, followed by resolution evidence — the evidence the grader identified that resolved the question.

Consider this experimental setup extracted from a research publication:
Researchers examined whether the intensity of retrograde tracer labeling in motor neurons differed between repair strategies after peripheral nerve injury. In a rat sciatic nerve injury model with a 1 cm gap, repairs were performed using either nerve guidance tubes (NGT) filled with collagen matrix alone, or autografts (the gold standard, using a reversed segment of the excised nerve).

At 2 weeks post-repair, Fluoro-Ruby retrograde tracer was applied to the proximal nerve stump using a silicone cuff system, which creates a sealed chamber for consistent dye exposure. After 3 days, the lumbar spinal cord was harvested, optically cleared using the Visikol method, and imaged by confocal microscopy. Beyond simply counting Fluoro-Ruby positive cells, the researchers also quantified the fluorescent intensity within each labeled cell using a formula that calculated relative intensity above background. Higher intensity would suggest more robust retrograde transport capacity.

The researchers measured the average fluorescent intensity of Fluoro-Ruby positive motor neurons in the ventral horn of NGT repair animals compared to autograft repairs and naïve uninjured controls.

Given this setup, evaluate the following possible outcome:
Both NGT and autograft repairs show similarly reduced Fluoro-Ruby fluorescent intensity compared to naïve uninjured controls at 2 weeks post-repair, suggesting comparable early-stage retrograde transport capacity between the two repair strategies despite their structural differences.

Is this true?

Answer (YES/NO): NO